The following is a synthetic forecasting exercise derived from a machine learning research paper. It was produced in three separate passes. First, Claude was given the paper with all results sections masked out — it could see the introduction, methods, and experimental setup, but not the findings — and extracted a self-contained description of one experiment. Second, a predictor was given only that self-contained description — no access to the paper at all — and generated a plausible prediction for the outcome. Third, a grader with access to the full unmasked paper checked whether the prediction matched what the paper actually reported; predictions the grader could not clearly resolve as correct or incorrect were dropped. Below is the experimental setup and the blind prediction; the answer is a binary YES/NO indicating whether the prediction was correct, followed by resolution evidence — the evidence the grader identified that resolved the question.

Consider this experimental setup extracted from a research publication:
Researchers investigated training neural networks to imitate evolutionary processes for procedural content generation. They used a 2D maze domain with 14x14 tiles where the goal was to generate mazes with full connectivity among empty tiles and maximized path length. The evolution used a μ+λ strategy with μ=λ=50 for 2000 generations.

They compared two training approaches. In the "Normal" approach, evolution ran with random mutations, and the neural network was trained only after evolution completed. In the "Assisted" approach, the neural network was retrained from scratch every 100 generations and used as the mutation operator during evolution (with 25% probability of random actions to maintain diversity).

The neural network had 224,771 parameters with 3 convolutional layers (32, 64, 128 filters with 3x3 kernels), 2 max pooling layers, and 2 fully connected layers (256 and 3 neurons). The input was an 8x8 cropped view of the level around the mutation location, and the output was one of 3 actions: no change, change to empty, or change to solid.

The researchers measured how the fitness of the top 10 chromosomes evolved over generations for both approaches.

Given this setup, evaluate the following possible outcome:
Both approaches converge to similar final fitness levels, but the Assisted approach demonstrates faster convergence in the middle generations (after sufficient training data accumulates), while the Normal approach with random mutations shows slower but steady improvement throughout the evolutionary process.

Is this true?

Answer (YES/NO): NO